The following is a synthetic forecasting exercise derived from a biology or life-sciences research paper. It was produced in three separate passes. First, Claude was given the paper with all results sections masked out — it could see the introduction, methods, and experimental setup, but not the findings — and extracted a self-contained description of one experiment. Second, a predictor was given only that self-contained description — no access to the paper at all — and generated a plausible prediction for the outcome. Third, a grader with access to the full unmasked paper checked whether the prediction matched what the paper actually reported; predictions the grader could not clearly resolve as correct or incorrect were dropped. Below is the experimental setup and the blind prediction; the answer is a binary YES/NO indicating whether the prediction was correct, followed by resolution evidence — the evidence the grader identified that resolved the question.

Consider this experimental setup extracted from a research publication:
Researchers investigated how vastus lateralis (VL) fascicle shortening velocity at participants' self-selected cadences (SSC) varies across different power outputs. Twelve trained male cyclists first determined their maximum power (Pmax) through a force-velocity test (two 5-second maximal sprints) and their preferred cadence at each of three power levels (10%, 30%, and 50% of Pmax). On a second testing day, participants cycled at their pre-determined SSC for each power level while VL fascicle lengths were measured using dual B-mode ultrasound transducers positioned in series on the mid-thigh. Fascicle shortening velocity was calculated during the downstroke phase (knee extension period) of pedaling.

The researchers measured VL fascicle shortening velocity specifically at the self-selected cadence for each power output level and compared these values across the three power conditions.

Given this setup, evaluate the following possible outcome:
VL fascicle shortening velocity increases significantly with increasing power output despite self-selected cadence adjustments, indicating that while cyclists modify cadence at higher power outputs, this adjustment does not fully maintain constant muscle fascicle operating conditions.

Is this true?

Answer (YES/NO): YES